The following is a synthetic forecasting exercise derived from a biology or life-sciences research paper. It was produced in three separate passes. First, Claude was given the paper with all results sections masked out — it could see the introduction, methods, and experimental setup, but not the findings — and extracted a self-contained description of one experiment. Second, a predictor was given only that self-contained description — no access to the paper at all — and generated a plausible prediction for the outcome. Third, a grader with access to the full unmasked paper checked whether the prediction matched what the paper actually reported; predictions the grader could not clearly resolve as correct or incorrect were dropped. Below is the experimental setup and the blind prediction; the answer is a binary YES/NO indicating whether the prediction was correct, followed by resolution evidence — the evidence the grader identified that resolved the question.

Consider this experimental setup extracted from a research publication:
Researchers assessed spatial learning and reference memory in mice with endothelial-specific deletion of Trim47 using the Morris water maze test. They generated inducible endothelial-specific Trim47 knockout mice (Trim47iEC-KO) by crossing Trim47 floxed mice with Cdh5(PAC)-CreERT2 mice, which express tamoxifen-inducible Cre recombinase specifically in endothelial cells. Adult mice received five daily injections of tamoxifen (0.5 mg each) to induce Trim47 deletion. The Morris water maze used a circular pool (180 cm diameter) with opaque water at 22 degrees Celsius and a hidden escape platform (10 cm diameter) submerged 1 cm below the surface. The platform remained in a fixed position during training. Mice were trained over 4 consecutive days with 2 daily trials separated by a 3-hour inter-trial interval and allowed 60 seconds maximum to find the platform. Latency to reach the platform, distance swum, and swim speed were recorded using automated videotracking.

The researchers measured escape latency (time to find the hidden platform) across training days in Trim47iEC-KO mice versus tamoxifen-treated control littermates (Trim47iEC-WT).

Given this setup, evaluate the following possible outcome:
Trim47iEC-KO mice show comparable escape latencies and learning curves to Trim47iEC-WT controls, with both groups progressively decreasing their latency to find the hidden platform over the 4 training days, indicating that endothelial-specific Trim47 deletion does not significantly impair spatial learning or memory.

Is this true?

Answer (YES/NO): NO